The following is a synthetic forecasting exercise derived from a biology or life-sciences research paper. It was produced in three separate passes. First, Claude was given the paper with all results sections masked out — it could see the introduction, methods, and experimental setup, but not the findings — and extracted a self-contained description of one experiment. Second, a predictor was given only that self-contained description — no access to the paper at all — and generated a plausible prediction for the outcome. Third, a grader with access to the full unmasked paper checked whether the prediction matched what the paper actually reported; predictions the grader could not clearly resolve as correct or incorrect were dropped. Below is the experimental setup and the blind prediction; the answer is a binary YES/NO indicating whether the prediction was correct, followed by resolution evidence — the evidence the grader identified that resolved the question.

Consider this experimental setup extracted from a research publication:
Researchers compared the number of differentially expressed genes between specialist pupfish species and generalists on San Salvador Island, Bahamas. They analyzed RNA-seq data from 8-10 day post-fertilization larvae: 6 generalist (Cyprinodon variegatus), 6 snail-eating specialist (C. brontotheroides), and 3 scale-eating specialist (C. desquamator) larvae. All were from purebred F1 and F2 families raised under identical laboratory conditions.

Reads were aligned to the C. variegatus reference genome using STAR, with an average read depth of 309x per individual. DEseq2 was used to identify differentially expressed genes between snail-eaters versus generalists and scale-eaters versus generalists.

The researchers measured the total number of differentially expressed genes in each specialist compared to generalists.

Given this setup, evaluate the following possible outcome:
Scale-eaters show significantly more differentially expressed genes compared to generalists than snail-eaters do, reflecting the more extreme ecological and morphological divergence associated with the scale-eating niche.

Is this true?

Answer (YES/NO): YES